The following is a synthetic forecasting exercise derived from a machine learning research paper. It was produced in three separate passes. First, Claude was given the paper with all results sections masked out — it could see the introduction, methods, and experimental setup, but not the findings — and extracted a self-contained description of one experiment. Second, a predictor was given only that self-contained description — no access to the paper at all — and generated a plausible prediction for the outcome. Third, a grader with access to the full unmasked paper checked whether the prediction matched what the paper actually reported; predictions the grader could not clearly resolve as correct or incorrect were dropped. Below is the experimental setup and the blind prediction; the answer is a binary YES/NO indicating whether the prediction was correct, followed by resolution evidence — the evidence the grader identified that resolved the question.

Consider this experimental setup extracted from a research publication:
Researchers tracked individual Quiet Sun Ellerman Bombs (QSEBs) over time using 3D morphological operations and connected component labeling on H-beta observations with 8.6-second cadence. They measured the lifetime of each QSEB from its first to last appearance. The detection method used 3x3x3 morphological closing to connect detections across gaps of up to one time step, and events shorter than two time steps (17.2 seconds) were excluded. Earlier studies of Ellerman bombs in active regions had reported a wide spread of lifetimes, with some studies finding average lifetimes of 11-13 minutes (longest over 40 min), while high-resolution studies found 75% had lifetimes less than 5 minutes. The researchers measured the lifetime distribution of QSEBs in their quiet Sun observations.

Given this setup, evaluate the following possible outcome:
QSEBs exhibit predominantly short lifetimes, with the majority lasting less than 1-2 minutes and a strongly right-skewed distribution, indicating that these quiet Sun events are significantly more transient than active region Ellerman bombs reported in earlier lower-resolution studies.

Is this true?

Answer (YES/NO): YES